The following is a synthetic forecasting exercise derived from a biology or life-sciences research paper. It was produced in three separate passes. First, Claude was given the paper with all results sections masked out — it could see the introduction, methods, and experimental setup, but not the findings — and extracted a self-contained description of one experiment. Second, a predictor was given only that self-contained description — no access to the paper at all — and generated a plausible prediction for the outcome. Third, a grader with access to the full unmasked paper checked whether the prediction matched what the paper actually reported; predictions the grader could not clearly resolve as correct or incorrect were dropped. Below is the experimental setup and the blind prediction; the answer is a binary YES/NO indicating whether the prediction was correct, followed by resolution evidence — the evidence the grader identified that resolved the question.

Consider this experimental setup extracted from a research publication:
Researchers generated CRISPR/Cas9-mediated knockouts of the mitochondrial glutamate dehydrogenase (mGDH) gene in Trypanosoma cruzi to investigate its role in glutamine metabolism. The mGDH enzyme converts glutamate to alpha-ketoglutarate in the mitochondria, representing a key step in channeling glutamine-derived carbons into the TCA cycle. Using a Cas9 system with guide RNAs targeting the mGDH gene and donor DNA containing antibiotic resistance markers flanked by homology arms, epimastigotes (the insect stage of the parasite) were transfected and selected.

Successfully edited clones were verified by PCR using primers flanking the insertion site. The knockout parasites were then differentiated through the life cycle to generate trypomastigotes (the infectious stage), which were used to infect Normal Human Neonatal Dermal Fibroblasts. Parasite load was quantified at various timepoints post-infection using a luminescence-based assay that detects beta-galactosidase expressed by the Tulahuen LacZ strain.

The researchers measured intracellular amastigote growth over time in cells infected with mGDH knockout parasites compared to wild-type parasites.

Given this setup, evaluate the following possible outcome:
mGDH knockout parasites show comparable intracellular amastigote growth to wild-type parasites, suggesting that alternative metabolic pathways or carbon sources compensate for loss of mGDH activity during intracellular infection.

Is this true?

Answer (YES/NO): NO